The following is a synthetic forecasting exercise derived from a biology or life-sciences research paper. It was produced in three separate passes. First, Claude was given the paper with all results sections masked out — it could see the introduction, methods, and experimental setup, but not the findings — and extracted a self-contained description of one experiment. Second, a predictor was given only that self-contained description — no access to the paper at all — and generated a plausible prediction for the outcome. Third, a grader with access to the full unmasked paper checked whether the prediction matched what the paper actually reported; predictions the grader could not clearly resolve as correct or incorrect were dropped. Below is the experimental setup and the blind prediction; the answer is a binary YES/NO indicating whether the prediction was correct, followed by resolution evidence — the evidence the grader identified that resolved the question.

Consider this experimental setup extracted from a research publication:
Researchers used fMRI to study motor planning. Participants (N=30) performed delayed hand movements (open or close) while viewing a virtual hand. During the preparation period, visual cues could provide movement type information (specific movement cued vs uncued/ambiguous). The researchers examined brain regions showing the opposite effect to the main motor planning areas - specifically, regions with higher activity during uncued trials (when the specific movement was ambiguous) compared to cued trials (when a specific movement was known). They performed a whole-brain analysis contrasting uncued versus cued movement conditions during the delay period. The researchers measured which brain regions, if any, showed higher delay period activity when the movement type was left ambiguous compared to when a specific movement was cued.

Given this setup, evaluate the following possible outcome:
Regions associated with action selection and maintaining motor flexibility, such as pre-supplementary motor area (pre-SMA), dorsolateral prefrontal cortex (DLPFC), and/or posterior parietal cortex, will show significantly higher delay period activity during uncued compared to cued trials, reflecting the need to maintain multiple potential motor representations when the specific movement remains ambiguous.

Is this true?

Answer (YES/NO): NO